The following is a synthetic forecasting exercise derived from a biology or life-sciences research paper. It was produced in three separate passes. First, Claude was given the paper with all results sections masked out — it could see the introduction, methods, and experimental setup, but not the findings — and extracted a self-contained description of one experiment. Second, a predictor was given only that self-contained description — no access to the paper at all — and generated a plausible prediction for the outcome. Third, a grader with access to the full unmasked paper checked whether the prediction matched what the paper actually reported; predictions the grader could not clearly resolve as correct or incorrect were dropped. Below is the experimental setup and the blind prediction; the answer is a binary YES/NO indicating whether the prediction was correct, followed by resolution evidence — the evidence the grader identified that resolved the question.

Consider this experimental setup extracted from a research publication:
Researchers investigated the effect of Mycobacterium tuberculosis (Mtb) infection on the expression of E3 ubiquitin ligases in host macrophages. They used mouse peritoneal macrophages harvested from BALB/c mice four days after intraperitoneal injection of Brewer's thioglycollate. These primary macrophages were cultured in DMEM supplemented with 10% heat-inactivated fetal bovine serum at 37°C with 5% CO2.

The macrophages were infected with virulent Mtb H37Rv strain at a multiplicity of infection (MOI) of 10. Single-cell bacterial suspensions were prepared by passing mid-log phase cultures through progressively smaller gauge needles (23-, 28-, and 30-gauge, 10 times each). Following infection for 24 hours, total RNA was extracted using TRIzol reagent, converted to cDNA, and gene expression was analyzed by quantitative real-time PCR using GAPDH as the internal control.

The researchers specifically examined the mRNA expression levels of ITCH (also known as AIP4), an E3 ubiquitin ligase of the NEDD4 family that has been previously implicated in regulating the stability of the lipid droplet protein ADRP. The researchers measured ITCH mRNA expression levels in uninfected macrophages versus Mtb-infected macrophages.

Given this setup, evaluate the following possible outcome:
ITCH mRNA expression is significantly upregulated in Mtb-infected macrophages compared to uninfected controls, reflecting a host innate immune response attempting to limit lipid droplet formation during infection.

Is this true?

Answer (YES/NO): NO